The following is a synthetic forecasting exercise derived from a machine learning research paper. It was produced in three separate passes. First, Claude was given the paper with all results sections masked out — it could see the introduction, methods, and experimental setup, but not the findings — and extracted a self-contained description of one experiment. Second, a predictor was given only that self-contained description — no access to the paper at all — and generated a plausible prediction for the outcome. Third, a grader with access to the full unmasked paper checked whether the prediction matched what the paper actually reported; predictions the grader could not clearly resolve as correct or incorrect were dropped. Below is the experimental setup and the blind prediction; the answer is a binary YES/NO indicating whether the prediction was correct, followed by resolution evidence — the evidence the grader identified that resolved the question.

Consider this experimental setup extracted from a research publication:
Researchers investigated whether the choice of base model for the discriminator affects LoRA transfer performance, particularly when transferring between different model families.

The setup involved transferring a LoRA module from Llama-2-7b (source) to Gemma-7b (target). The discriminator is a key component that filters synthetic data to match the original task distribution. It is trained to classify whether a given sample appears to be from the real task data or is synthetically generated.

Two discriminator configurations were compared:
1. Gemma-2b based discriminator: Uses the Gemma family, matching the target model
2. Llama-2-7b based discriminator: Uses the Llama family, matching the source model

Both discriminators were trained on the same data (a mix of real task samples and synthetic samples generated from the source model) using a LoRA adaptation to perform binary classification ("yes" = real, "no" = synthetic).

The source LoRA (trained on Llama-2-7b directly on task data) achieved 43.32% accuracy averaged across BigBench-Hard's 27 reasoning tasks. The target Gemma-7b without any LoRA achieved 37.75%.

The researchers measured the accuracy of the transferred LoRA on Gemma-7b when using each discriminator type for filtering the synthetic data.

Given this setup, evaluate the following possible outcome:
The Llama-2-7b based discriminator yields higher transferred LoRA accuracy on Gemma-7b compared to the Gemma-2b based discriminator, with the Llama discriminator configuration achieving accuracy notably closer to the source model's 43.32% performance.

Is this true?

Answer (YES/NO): NO